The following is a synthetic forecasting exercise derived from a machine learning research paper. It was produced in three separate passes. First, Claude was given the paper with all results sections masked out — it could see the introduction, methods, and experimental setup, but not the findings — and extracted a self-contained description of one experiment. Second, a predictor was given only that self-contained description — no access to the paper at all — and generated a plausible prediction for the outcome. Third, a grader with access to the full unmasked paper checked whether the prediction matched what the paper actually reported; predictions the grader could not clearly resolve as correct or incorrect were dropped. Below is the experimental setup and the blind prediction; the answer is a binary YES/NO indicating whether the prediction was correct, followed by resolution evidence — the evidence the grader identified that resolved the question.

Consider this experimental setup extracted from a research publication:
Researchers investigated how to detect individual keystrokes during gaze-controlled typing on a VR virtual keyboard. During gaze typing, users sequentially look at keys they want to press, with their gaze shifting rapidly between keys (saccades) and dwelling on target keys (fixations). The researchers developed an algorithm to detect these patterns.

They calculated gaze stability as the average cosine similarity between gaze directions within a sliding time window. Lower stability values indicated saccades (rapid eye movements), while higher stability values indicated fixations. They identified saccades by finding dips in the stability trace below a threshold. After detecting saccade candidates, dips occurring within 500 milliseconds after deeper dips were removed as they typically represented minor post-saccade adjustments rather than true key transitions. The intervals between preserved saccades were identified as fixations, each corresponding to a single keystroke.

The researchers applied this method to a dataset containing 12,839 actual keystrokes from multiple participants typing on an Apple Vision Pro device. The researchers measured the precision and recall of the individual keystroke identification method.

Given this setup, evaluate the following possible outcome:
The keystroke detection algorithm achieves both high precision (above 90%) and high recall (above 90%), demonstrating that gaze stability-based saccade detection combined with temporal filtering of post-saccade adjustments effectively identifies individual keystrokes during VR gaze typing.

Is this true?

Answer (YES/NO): NO